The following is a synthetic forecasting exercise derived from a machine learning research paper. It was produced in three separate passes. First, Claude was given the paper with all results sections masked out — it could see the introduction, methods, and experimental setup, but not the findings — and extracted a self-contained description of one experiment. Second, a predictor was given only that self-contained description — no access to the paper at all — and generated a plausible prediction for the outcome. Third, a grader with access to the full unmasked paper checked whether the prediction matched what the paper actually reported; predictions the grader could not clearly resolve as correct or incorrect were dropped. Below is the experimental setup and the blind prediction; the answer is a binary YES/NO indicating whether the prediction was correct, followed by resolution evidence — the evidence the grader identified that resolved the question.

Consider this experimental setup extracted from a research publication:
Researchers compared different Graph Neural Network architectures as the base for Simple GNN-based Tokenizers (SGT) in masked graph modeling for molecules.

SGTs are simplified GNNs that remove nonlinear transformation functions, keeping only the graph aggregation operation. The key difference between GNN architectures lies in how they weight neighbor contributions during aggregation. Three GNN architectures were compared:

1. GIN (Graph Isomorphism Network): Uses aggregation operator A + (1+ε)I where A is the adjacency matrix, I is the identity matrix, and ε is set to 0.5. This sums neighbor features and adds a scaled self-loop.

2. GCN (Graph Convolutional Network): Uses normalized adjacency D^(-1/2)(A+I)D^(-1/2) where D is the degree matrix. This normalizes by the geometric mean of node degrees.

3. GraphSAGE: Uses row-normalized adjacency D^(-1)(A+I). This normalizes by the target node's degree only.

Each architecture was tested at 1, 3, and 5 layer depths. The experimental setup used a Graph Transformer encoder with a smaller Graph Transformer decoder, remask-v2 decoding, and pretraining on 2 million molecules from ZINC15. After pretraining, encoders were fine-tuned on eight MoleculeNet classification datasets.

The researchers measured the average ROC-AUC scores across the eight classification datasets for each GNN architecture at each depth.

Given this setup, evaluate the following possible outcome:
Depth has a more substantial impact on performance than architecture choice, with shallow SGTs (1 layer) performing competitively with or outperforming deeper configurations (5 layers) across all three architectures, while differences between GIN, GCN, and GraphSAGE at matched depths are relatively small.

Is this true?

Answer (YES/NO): YES